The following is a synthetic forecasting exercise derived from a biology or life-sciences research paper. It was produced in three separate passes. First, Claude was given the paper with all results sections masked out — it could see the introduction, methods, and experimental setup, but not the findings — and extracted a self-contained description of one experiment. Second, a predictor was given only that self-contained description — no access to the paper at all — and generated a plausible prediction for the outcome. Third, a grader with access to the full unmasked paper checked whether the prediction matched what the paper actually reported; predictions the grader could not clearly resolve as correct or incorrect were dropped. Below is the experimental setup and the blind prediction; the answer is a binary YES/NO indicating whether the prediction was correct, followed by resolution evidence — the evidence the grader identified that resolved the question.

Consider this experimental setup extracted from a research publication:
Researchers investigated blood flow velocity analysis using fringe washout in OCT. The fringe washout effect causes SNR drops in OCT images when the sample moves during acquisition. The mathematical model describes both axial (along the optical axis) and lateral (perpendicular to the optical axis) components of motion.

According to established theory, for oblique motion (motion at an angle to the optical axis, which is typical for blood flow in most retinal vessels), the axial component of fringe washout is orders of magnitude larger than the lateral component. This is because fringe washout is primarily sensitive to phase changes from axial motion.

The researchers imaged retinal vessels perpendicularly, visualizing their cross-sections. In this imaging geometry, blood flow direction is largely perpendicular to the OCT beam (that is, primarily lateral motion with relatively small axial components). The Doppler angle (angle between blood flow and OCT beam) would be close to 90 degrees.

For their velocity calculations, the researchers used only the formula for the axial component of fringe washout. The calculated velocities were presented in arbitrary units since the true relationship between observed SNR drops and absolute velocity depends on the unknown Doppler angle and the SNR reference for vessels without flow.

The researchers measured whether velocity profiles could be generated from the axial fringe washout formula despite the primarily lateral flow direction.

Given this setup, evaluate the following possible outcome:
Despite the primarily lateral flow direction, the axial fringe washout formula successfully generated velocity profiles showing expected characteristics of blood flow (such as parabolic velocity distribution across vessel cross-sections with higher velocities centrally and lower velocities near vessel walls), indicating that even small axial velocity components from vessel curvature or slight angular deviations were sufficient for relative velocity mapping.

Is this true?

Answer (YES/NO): YES